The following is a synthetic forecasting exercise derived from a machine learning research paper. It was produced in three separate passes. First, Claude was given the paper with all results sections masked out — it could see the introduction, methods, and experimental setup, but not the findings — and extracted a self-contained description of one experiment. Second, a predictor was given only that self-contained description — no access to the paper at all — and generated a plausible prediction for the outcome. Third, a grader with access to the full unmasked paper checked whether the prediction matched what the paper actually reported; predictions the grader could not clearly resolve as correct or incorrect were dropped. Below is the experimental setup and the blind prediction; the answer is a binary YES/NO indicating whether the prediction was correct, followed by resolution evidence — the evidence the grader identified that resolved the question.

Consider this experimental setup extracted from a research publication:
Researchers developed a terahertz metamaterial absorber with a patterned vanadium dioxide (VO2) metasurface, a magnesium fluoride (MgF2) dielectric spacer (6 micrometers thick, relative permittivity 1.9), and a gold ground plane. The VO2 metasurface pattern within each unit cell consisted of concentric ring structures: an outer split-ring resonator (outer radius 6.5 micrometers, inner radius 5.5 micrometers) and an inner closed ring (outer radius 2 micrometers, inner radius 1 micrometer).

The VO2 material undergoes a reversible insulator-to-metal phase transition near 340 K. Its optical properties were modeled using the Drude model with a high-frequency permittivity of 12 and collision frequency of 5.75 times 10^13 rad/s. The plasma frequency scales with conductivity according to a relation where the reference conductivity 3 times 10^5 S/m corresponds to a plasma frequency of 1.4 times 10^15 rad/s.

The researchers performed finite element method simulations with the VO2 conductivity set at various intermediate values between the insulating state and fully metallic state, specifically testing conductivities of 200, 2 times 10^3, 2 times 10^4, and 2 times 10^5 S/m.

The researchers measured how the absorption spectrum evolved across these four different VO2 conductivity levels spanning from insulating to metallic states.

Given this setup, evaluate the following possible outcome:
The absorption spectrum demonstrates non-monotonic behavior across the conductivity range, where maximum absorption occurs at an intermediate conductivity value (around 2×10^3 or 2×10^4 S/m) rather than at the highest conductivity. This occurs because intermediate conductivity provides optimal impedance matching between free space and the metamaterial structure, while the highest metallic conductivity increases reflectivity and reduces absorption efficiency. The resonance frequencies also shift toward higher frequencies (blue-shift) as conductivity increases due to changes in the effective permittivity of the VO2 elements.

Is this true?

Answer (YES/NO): NO